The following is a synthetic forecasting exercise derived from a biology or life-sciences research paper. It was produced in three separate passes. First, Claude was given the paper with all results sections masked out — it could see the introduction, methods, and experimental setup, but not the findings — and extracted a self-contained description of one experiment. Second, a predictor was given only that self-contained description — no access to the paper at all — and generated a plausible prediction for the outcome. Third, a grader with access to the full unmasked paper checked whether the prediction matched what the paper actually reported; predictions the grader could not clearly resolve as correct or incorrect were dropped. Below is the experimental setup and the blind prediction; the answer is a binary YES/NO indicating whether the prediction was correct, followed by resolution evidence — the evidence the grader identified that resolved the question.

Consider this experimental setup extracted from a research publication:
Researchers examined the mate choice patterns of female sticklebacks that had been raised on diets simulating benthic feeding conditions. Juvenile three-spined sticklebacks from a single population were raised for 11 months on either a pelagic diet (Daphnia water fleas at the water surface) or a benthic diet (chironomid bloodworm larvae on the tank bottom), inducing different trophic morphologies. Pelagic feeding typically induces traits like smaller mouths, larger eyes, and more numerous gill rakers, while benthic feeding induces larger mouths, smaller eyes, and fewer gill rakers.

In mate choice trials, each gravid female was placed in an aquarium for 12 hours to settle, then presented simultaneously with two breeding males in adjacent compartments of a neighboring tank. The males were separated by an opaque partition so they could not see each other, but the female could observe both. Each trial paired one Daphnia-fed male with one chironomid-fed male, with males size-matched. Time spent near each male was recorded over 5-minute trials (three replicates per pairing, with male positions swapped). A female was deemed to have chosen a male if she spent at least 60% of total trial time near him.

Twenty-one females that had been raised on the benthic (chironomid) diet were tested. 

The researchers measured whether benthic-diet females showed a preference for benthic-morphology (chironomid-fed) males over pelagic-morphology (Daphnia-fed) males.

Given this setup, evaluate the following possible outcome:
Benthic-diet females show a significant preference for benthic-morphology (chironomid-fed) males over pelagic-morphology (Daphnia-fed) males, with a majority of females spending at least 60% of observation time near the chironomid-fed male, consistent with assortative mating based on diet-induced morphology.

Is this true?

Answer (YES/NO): NO